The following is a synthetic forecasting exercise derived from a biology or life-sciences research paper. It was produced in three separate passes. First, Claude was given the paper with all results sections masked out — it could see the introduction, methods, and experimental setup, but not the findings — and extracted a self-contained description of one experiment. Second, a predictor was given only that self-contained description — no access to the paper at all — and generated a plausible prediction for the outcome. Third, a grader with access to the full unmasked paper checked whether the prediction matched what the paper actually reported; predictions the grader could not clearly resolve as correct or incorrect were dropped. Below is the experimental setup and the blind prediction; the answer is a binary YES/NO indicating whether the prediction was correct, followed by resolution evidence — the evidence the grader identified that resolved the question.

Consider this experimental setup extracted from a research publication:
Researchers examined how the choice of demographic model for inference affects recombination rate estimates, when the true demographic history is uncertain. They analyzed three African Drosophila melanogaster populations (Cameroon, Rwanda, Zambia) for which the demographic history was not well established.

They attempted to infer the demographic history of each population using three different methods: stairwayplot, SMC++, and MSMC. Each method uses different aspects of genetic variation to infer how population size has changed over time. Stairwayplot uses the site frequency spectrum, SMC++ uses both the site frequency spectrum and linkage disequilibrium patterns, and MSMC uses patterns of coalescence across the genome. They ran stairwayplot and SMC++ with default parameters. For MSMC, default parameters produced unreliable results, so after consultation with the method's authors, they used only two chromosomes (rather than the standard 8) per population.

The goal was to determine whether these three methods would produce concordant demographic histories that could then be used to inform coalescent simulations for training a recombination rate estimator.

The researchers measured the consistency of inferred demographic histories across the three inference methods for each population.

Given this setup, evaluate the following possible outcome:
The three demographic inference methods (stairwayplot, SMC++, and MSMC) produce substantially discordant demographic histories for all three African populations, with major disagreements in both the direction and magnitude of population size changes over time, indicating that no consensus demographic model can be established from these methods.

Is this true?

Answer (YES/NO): YES